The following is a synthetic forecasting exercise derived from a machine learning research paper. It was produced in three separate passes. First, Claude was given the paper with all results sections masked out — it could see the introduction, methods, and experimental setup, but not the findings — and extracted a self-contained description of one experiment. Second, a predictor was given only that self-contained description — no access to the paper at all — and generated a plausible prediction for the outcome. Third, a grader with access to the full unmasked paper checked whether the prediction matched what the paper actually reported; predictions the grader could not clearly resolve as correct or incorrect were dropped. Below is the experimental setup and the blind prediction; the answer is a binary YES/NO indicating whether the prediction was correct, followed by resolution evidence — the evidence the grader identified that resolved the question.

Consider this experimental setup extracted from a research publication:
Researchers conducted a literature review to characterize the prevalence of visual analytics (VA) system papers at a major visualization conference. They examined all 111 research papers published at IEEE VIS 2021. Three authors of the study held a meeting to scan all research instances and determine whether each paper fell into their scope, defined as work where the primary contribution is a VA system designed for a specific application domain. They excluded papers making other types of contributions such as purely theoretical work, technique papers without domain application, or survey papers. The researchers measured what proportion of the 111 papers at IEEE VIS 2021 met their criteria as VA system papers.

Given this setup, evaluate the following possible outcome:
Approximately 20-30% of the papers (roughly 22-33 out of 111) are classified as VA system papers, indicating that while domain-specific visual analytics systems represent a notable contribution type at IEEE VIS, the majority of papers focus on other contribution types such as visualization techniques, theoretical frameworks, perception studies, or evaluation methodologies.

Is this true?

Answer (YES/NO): YES